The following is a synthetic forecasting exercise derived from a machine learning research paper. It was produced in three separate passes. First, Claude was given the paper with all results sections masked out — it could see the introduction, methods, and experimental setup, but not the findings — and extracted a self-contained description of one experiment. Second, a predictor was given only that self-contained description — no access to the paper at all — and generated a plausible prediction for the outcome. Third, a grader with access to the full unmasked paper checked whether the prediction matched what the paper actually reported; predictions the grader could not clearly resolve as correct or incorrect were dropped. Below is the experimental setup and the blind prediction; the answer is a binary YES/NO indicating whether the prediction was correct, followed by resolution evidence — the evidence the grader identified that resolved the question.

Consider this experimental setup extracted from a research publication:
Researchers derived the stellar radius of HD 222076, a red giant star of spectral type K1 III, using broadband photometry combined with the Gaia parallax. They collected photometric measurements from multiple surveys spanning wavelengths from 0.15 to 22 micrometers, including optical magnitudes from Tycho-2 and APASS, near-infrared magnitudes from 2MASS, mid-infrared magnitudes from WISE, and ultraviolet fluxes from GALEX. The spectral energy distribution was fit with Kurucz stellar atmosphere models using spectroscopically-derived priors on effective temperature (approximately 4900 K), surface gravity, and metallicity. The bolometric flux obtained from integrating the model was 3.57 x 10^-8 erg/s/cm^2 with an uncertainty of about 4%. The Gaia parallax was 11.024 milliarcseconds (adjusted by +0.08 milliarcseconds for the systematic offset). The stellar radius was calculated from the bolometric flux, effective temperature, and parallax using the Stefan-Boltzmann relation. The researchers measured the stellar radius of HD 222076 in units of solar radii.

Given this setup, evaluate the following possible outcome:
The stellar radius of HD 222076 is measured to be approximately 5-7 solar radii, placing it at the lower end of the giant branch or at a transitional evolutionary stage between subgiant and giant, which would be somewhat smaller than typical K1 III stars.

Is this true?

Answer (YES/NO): NO